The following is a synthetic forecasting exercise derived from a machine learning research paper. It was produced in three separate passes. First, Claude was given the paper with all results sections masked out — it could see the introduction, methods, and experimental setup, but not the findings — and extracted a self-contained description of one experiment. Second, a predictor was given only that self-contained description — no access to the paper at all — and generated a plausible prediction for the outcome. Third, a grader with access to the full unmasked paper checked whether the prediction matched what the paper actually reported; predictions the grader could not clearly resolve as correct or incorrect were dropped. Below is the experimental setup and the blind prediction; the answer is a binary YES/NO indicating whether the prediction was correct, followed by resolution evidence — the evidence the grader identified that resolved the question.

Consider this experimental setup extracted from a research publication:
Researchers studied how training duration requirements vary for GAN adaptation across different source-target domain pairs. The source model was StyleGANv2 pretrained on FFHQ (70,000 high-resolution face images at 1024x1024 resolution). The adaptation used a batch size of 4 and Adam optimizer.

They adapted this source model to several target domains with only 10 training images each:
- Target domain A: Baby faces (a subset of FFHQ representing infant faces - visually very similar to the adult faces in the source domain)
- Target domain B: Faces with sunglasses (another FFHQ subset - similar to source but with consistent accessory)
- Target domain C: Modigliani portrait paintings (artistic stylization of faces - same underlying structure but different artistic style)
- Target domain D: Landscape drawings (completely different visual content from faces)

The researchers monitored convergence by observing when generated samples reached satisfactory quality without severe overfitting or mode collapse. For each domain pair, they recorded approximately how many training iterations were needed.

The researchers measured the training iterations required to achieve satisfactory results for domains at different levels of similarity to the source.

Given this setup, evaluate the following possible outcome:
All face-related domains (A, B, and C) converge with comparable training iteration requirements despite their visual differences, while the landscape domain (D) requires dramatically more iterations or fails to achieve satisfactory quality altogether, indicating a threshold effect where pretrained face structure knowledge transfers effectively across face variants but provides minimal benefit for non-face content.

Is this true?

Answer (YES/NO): NO